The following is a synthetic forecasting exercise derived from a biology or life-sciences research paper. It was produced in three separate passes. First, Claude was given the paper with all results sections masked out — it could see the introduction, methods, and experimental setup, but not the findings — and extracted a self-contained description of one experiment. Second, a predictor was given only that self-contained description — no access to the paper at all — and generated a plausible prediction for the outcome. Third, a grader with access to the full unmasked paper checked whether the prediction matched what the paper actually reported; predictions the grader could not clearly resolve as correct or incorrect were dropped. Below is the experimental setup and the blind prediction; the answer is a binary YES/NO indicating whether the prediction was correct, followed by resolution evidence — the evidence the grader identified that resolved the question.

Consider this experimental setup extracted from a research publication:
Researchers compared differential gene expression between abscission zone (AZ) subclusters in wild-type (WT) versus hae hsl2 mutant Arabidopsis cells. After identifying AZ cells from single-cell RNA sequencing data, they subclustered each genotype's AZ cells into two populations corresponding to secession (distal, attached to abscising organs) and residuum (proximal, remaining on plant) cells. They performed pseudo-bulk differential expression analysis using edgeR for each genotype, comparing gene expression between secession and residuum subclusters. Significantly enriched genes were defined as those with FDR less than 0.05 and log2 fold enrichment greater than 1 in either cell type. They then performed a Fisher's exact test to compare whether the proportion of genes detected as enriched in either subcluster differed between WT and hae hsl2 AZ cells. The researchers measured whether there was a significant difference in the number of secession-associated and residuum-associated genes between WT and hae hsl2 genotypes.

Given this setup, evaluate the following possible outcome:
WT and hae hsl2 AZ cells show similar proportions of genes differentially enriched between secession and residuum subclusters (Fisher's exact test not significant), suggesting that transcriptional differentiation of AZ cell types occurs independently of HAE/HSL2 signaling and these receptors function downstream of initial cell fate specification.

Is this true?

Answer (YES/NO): NO